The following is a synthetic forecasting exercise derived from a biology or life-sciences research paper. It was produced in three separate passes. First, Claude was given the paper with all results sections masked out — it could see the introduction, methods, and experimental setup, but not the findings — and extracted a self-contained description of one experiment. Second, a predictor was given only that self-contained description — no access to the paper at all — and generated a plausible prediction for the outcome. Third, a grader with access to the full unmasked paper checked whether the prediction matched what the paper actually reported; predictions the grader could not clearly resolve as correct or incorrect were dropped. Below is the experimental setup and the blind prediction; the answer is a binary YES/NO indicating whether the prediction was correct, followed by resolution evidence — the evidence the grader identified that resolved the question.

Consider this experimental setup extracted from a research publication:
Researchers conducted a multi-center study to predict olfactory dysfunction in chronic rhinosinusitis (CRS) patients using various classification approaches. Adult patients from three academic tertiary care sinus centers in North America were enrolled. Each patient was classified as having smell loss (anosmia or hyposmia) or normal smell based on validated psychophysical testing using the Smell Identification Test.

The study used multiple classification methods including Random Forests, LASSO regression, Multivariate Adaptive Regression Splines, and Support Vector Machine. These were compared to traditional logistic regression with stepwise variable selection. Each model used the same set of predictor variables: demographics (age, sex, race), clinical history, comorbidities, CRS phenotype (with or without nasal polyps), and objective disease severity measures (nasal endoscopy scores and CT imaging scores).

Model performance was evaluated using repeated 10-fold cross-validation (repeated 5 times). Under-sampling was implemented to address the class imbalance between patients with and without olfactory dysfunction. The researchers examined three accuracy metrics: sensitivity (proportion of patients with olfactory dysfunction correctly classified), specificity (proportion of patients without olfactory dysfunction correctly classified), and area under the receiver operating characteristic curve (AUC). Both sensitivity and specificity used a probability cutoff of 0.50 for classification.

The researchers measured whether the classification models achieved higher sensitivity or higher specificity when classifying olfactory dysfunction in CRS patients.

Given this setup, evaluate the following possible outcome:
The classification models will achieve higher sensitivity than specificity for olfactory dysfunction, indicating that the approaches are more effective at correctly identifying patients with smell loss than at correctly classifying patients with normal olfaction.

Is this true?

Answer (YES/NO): NO